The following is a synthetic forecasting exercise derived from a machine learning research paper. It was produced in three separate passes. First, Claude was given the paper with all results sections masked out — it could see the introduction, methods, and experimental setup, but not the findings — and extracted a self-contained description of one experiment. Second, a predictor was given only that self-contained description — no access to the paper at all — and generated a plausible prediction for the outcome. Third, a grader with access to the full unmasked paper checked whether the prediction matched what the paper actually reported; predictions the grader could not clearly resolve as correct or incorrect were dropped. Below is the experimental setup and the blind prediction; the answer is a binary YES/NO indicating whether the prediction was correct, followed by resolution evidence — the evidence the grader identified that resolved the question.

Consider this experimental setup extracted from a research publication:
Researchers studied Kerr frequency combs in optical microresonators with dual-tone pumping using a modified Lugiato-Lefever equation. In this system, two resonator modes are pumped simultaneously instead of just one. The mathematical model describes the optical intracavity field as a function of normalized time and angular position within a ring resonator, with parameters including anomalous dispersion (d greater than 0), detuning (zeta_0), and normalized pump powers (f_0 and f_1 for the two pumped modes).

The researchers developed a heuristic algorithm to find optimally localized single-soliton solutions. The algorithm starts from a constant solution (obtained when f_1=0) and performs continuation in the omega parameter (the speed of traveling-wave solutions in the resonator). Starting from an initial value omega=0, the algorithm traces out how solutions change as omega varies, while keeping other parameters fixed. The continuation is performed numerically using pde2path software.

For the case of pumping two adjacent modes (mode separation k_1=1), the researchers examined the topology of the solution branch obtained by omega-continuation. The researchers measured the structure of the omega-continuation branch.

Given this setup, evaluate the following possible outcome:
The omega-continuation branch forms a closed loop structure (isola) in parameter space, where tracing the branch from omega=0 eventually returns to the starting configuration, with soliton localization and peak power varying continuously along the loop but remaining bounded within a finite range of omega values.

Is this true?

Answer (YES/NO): YES